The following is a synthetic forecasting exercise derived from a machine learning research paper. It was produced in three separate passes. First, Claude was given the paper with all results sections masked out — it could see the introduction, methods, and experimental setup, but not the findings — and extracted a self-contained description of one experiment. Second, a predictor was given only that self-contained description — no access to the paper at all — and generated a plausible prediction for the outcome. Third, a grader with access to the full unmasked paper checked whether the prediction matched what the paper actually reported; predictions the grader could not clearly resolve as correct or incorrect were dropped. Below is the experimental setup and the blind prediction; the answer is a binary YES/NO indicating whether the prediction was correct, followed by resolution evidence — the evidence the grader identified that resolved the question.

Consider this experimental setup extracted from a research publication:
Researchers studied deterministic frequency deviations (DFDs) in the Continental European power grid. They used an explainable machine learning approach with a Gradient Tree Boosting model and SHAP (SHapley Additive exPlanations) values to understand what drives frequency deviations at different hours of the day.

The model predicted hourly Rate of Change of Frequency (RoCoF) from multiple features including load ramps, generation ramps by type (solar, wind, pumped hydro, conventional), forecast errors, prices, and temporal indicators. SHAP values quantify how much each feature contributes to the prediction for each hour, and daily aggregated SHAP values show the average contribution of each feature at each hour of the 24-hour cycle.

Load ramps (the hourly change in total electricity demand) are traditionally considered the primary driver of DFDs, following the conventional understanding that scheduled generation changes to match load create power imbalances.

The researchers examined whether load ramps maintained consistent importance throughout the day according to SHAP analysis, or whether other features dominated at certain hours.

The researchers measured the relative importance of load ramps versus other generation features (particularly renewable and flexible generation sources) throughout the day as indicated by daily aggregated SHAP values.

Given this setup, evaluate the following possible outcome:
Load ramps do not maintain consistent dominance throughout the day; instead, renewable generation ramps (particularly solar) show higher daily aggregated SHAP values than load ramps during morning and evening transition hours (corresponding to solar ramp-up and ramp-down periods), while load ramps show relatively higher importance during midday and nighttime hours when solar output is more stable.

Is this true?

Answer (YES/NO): NO